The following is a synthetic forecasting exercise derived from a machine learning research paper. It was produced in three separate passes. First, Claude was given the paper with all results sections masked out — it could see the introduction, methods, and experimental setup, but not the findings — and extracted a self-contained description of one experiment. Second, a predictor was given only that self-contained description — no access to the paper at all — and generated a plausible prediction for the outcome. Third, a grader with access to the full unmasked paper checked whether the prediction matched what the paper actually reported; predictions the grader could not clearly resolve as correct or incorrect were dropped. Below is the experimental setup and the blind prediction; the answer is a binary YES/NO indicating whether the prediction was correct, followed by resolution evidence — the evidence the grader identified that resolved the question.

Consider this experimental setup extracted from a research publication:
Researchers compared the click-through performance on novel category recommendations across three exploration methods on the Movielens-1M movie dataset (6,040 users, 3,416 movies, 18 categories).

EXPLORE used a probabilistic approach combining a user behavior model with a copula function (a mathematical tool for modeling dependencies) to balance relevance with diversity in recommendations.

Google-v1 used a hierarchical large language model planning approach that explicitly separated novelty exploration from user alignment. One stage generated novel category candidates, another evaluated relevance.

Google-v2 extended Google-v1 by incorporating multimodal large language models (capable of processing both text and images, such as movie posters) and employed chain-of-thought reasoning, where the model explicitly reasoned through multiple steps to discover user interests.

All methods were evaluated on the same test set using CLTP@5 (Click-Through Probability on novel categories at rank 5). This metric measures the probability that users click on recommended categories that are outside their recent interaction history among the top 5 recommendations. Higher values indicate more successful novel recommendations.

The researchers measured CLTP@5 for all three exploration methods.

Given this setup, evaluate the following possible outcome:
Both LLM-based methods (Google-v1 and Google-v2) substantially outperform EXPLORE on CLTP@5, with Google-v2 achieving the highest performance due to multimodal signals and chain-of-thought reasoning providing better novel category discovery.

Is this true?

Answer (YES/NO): NO